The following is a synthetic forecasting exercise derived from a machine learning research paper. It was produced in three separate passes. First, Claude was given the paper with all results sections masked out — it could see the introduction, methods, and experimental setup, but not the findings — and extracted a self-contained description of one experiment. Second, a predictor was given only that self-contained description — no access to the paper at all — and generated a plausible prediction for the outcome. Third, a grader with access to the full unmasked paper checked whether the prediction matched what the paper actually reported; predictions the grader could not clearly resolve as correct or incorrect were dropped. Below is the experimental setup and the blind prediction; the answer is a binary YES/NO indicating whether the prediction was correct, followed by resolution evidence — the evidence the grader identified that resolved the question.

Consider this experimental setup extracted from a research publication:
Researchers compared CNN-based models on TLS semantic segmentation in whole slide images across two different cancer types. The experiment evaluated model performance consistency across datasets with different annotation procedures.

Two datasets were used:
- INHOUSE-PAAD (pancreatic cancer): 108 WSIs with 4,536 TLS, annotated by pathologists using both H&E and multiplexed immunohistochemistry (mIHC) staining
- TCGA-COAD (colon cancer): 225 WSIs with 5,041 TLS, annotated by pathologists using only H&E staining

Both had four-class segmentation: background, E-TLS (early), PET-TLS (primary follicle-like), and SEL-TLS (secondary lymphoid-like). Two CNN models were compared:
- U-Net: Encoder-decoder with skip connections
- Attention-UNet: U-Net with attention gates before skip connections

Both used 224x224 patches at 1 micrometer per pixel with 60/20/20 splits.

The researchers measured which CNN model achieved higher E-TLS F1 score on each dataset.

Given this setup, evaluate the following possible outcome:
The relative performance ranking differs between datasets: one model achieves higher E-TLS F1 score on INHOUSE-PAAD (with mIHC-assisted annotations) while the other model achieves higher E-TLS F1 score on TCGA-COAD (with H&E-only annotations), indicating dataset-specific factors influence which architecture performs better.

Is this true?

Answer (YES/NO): YES